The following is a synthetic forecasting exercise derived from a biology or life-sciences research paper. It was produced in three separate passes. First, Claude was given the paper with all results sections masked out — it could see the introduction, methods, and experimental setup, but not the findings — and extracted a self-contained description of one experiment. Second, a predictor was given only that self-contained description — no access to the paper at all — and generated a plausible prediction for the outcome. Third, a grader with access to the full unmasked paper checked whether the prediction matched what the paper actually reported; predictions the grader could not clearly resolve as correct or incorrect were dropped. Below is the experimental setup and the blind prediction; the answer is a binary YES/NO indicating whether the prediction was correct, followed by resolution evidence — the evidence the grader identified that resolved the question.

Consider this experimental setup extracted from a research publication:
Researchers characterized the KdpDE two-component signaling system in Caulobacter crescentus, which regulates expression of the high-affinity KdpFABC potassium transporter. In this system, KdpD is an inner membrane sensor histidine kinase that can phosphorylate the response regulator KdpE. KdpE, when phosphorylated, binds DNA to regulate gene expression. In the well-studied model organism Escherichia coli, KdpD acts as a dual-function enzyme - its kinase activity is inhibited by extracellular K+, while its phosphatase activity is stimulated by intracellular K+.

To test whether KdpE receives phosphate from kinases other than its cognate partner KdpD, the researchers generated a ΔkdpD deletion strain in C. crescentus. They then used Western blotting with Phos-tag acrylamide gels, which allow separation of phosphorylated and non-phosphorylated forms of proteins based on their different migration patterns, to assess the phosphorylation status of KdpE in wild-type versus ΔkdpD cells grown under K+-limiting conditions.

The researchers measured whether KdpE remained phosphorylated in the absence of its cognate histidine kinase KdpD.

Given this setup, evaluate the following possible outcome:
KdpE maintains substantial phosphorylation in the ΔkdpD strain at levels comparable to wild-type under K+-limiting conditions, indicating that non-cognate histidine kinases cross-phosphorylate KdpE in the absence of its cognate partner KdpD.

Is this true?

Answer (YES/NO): YES